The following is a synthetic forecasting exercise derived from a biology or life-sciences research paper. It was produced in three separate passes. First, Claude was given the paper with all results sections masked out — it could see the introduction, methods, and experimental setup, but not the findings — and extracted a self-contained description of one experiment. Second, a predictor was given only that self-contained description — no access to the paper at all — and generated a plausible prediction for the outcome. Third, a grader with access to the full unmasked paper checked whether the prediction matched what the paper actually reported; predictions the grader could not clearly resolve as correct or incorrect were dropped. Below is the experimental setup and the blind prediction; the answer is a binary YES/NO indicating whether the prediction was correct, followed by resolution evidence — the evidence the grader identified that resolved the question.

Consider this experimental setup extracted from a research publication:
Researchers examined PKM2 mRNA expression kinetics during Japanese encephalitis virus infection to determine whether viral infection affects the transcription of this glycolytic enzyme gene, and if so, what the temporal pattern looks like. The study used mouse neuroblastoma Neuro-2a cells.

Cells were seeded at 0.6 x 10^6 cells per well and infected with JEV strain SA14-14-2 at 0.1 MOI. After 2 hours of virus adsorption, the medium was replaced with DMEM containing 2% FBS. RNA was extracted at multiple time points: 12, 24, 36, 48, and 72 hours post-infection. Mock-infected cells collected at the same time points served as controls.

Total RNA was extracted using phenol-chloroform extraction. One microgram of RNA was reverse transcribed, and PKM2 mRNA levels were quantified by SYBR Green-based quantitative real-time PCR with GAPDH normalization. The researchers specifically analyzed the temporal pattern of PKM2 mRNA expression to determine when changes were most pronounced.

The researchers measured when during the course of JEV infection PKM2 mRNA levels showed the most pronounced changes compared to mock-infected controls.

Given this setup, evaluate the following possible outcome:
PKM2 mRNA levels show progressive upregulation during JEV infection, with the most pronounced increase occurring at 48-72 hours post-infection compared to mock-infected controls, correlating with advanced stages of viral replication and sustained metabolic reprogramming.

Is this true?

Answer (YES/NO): NO